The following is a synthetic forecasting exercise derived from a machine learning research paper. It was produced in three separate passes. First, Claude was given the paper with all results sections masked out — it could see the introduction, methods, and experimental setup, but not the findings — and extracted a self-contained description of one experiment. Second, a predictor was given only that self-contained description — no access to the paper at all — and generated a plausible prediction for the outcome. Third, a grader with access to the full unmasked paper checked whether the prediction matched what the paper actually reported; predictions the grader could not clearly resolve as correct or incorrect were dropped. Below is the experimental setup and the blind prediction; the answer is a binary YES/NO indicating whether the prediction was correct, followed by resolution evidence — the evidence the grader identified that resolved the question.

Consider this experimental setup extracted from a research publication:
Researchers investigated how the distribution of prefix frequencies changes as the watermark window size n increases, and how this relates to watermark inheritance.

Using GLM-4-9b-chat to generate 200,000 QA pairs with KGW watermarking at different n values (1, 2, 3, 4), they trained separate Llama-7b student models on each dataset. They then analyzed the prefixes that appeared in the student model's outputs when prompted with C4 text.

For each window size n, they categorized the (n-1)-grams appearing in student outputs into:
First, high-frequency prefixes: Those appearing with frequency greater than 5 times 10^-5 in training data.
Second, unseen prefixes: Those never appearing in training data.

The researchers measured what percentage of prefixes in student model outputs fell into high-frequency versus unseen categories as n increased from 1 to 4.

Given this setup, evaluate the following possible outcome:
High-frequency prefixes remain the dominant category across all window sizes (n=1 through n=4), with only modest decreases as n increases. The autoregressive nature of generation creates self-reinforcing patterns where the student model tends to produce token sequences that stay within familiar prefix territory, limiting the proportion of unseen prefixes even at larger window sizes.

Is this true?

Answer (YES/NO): NO